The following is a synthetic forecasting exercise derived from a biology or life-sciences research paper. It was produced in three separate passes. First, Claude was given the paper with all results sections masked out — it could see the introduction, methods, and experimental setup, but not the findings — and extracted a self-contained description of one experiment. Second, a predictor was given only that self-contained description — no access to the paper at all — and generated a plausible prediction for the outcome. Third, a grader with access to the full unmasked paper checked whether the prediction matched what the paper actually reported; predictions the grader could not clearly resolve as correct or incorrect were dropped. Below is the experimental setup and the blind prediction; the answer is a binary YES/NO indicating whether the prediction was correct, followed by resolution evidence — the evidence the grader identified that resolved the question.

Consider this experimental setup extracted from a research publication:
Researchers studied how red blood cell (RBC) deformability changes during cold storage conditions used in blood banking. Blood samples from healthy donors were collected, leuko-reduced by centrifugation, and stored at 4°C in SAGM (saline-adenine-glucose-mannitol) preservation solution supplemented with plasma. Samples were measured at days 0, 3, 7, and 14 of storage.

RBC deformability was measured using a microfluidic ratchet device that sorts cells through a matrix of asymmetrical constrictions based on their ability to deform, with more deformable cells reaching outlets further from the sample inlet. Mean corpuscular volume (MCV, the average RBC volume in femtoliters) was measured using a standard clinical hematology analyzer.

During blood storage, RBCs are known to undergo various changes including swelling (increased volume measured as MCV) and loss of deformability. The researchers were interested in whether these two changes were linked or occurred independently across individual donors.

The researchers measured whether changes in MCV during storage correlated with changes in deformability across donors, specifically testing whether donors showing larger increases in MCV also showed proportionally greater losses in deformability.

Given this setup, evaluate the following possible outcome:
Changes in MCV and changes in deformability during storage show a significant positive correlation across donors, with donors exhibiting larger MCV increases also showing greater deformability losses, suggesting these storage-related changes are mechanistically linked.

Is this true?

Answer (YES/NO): NO